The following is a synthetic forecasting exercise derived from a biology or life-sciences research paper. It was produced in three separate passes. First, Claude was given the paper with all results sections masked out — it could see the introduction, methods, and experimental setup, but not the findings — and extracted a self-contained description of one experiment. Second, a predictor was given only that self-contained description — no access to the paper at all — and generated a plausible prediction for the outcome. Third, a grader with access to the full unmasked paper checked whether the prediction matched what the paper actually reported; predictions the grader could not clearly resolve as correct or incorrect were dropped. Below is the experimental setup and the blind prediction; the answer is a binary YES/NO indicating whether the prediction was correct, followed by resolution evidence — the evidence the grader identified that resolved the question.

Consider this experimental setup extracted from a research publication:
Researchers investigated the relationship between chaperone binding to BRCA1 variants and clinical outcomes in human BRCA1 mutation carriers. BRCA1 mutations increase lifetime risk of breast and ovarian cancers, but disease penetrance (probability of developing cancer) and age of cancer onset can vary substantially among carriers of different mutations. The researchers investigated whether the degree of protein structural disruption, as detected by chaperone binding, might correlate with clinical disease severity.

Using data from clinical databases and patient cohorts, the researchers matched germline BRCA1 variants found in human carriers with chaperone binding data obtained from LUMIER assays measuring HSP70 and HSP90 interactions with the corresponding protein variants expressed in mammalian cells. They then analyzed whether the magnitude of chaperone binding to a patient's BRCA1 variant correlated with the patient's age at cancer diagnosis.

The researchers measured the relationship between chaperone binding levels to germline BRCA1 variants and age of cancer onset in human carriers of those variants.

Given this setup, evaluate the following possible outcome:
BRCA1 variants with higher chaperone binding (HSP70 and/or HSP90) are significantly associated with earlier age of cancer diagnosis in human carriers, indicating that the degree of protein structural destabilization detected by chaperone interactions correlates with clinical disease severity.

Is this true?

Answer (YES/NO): YES